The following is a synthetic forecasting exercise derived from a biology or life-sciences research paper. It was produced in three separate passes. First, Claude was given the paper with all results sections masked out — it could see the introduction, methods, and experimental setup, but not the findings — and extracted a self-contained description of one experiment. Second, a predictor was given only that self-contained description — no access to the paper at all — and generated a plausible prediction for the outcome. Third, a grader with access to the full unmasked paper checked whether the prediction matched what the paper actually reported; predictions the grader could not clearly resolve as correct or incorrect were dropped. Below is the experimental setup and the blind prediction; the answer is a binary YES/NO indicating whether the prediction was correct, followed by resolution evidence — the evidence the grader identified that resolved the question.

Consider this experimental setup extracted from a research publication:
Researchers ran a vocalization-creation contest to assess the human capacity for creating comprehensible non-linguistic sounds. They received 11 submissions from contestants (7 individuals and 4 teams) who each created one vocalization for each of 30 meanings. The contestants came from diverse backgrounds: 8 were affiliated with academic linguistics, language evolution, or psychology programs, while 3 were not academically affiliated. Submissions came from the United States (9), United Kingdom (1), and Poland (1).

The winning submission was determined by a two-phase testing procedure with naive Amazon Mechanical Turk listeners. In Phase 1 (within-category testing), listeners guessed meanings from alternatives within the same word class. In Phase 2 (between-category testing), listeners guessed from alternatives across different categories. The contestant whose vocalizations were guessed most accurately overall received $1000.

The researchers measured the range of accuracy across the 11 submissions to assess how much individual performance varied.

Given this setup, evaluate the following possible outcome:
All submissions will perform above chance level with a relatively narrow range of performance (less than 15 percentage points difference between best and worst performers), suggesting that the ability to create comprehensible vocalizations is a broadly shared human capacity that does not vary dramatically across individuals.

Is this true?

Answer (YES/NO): NO